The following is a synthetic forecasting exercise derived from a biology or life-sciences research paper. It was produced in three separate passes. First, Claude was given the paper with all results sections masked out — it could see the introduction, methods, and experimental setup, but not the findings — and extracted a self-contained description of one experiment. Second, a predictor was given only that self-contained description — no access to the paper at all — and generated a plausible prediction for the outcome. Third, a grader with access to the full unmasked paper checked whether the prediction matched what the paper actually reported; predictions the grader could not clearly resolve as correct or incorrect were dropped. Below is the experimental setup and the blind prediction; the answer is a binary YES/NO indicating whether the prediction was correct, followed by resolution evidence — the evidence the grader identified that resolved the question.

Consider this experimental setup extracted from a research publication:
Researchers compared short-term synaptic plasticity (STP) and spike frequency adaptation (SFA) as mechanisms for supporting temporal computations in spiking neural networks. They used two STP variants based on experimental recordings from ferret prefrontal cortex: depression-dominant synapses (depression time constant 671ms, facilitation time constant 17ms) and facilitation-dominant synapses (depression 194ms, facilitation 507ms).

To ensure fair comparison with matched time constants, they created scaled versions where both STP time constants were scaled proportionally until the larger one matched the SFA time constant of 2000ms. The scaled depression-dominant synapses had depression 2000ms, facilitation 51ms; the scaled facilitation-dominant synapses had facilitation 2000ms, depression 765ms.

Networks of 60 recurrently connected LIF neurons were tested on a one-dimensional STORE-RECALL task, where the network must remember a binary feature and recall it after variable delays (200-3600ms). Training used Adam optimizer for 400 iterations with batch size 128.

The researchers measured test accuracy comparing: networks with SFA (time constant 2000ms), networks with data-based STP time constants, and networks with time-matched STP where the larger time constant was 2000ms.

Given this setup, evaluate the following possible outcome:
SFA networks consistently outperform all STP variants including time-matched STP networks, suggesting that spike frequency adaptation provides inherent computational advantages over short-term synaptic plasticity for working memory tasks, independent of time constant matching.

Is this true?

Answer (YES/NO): YES